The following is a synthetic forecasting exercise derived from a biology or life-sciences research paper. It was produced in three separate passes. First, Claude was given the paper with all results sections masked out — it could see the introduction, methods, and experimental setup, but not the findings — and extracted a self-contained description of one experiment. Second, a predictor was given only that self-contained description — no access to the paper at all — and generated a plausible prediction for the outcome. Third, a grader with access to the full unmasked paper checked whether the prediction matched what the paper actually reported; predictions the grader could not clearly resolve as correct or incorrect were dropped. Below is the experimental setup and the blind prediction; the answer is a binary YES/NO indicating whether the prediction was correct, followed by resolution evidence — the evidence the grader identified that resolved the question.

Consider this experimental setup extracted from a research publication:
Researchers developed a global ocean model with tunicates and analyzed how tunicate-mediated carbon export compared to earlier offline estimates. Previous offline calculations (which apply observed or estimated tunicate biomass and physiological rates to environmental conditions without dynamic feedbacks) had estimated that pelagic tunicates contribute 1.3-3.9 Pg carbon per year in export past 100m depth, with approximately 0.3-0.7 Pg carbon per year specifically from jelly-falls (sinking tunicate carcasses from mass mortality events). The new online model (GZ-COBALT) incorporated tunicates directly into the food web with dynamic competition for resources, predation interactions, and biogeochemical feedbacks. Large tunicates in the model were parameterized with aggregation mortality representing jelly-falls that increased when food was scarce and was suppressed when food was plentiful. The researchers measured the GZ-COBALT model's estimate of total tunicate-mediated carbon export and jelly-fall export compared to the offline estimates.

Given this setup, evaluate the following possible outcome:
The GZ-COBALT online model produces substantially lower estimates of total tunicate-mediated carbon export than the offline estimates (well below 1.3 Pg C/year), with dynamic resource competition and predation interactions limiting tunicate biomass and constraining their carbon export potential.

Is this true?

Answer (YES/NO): YES